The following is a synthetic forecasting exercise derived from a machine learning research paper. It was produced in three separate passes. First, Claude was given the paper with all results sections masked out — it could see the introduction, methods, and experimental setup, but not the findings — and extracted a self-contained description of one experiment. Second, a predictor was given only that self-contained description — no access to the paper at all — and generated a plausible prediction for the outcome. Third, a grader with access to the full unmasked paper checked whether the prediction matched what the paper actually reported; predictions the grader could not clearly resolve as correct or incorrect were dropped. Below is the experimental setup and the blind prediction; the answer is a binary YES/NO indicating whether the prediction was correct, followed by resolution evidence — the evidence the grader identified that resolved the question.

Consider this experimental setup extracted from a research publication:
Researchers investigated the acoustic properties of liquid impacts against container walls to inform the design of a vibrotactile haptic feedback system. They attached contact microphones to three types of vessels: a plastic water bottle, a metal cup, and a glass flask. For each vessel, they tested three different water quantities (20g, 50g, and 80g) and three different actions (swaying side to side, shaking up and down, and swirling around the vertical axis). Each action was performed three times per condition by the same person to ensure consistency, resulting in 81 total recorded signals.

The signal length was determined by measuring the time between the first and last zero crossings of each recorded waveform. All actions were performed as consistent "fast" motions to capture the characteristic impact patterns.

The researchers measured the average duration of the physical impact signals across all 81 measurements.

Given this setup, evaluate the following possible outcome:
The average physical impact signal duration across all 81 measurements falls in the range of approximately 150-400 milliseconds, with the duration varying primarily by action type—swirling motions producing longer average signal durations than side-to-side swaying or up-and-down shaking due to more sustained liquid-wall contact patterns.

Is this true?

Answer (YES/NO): NO